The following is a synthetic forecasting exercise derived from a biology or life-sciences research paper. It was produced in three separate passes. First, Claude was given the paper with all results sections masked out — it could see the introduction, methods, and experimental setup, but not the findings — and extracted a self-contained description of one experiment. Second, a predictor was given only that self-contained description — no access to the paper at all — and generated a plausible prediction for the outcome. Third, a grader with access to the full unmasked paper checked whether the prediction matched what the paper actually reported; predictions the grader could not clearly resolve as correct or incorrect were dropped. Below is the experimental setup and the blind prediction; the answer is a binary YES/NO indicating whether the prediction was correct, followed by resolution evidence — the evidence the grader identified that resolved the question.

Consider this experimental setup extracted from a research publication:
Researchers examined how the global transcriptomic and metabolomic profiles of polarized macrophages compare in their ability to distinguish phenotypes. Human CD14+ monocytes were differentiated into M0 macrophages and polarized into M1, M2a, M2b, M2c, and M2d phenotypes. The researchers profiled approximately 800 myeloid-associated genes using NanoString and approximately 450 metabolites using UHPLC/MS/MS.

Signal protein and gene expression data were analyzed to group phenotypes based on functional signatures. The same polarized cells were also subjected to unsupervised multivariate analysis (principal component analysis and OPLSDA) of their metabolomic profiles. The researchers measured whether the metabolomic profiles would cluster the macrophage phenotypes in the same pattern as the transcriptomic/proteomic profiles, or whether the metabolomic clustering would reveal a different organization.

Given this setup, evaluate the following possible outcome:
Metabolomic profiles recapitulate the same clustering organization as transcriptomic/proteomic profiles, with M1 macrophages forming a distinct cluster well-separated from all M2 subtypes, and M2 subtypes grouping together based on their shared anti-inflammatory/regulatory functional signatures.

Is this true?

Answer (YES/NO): NO